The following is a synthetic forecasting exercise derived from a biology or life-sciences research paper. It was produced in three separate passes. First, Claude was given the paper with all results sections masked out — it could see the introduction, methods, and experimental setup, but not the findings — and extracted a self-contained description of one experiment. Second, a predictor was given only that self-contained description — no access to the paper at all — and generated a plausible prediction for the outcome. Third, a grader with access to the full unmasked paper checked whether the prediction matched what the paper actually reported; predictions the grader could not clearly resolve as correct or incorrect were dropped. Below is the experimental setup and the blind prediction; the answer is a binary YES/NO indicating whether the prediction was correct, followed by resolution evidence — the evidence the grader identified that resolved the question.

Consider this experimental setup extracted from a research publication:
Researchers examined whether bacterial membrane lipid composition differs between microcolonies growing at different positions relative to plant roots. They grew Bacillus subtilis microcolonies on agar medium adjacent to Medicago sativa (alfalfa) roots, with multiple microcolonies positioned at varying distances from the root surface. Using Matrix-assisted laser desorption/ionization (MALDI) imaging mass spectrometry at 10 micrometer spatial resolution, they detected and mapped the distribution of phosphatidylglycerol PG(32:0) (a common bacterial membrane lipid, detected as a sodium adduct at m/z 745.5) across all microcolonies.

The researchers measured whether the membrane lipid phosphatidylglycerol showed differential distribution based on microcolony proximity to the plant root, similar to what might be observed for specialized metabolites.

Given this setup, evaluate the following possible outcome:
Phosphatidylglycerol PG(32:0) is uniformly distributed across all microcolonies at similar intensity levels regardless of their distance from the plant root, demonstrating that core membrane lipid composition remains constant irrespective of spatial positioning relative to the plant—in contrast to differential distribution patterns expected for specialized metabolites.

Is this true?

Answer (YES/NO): NO